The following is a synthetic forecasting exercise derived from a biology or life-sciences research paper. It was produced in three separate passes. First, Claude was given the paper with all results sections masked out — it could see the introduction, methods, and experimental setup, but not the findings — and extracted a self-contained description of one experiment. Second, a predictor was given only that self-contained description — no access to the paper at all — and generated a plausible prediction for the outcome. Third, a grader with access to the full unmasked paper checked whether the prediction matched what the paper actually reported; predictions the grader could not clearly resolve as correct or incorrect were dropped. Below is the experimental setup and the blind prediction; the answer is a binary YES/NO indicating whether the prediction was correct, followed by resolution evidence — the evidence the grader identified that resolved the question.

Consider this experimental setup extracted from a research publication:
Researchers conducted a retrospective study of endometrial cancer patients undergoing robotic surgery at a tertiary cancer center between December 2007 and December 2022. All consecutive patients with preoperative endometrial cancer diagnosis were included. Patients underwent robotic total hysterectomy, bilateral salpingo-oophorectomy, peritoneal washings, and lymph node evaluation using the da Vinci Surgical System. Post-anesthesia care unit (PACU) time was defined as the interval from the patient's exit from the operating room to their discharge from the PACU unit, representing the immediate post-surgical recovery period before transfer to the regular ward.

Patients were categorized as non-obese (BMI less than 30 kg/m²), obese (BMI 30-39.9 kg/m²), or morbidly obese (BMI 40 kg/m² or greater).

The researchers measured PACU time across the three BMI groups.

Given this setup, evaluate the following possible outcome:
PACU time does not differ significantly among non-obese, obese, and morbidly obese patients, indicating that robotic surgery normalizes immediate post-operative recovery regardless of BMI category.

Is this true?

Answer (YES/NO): YES